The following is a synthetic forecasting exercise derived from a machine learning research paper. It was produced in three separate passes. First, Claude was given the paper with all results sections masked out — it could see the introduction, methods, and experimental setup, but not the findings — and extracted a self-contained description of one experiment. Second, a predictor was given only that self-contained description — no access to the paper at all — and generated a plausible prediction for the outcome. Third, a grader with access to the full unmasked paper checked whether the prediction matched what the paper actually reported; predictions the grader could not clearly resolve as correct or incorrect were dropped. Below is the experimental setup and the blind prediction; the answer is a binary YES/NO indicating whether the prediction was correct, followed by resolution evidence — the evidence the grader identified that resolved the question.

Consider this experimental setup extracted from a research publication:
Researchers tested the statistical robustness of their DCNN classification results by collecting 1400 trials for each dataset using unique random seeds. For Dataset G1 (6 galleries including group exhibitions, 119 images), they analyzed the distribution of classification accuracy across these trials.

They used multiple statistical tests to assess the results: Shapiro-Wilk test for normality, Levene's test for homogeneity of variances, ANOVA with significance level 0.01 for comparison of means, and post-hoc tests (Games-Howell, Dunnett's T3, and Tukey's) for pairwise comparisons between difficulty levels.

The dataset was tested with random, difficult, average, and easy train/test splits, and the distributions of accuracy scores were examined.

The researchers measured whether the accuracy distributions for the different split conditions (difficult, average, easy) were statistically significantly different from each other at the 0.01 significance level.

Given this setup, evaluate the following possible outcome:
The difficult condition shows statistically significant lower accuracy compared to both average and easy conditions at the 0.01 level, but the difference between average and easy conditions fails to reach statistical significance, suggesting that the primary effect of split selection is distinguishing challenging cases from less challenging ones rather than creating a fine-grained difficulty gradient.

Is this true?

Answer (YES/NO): NO